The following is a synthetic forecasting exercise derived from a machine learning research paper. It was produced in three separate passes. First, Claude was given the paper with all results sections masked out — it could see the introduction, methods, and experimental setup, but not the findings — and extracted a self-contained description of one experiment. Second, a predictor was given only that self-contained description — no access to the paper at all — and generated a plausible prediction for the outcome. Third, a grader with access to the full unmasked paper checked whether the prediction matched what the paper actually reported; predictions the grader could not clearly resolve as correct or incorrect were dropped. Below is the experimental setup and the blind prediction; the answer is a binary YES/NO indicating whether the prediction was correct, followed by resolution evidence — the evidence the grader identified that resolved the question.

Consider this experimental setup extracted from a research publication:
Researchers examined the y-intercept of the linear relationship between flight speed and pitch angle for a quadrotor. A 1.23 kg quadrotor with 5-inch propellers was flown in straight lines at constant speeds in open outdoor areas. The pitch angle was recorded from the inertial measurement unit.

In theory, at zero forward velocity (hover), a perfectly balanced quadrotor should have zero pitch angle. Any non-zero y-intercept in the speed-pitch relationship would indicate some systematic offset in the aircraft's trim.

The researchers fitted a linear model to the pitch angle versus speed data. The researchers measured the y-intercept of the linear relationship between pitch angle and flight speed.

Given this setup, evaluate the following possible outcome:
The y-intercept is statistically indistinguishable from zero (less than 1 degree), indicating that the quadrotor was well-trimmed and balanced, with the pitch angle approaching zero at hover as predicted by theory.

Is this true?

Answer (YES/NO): NO